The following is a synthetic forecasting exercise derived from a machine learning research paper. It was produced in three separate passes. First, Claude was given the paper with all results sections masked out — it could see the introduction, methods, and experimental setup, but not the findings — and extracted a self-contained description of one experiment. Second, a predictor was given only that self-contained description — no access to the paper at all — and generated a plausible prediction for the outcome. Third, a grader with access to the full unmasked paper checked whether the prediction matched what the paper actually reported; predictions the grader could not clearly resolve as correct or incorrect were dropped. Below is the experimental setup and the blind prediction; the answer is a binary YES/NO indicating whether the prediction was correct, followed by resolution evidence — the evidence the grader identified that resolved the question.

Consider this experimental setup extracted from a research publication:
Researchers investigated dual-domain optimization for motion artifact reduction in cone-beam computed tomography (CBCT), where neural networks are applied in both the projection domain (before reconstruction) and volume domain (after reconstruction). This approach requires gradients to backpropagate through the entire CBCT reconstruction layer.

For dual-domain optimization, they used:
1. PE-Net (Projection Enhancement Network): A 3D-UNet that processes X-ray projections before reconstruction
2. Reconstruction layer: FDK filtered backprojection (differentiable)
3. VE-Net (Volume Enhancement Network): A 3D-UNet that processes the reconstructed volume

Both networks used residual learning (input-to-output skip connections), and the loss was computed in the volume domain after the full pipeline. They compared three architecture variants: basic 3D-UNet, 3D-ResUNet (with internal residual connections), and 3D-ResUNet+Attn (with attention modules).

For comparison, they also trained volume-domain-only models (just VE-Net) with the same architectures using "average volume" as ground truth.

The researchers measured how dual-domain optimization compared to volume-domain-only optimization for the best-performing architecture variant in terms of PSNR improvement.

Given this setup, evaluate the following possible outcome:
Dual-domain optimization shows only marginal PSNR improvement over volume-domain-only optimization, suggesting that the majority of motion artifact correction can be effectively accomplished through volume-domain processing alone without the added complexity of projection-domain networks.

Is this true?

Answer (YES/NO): NO